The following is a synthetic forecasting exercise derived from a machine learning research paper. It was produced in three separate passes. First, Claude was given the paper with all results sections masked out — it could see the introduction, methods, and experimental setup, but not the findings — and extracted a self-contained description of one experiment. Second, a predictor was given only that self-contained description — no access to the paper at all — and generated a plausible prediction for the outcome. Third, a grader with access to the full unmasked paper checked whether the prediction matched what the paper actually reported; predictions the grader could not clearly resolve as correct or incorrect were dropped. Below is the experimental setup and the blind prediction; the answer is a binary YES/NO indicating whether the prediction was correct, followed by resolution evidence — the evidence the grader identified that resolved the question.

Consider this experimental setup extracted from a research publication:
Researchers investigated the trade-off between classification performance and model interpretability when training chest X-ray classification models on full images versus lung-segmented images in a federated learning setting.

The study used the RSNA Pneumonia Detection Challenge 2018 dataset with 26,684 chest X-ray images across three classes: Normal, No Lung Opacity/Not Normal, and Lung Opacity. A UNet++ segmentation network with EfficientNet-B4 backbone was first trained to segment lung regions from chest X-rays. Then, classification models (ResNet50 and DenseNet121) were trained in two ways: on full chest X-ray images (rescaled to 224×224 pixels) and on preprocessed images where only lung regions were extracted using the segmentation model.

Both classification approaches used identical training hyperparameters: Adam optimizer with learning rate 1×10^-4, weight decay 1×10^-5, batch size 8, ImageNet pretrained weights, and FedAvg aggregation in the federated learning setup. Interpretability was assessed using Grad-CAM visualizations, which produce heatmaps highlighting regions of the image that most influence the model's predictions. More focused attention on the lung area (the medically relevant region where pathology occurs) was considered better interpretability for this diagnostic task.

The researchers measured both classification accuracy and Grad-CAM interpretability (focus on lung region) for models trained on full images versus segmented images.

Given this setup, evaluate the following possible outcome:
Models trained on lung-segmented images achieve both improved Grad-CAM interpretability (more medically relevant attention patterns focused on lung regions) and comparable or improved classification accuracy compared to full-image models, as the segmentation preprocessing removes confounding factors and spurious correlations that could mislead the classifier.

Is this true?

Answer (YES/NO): NO